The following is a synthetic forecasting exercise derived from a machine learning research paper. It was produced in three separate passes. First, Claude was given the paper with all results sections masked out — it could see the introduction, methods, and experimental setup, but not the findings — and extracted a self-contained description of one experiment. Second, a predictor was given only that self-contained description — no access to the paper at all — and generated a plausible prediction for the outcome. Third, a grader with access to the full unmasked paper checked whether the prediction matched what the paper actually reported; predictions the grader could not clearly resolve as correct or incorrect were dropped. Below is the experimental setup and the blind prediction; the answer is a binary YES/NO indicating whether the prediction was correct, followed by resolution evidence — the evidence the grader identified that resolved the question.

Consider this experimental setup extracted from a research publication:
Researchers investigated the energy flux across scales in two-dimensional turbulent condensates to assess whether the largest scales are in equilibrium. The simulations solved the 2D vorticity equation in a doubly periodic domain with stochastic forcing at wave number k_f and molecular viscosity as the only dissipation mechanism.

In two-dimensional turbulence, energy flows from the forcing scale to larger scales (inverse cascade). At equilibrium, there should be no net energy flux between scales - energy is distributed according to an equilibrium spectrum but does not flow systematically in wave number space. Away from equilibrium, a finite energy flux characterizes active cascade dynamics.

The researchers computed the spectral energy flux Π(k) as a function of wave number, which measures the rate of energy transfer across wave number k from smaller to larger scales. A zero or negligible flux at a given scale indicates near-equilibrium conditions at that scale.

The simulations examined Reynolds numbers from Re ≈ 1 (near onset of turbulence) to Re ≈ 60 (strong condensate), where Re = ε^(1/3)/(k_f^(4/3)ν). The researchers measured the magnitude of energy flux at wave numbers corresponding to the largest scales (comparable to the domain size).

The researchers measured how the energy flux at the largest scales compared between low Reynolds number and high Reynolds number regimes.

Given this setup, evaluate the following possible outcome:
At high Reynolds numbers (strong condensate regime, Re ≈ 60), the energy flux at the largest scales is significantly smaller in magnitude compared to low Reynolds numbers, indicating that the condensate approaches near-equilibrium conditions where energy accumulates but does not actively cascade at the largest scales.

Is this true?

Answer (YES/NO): NO